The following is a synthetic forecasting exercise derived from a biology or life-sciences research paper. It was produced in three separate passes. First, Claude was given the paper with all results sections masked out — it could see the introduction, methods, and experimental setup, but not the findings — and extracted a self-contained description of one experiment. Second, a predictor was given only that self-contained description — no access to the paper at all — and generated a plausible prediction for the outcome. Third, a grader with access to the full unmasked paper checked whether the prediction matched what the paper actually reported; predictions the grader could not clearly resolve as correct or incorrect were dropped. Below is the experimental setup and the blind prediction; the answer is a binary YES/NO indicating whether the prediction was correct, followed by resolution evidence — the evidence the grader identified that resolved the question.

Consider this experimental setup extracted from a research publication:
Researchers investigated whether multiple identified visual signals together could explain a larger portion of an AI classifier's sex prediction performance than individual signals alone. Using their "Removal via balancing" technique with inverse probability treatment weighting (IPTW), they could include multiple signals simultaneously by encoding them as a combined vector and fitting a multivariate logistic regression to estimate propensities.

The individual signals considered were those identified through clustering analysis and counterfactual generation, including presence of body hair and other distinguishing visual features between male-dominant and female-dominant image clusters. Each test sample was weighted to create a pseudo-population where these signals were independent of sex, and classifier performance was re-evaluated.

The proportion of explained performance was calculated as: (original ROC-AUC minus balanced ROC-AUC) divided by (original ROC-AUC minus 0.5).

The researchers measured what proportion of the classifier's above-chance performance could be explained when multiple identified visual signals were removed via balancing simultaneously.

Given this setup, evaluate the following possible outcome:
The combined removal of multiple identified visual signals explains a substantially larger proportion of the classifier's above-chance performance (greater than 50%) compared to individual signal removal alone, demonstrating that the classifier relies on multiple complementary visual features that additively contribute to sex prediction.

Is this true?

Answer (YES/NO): NO